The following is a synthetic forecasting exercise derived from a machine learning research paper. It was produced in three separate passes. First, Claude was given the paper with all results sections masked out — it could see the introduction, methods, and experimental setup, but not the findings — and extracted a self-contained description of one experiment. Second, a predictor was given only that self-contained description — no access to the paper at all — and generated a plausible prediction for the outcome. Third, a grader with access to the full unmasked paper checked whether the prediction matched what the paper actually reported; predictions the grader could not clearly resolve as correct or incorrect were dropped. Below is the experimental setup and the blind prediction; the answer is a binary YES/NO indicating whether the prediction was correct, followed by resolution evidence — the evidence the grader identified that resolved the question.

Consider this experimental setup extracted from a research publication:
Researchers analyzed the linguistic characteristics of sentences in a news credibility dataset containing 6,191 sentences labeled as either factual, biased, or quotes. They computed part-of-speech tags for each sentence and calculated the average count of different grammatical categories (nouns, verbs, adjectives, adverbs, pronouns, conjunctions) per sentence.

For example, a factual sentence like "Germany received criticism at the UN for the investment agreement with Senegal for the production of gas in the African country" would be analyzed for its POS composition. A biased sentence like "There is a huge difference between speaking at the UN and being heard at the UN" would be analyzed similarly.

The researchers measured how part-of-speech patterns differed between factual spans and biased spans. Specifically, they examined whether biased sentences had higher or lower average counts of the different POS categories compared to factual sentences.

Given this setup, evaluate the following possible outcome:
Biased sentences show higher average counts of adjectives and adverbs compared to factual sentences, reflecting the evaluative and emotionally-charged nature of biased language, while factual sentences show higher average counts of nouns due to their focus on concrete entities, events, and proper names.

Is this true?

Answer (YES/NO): NO